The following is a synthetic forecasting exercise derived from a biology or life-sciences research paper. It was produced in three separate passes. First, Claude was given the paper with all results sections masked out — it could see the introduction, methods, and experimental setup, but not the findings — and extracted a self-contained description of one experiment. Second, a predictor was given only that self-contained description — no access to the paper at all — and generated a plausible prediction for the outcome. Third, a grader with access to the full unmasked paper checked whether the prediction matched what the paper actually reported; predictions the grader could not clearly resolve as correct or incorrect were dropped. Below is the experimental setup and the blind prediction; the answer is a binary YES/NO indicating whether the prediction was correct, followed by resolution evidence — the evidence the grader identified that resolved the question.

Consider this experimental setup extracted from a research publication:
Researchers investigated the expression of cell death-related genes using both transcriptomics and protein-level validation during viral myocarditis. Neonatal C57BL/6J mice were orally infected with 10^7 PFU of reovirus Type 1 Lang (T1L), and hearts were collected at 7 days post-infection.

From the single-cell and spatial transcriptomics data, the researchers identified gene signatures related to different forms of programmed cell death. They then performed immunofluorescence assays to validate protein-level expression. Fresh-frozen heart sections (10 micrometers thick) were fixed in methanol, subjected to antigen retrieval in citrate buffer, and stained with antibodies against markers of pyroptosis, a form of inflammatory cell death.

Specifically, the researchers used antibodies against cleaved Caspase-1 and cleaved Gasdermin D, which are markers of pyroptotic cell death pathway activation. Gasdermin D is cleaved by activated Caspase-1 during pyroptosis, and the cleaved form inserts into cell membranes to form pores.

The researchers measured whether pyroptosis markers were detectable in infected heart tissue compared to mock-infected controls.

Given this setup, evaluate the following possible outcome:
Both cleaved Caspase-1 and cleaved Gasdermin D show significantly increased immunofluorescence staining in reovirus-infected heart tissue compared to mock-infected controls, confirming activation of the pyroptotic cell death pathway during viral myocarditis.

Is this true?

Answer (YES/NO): YES